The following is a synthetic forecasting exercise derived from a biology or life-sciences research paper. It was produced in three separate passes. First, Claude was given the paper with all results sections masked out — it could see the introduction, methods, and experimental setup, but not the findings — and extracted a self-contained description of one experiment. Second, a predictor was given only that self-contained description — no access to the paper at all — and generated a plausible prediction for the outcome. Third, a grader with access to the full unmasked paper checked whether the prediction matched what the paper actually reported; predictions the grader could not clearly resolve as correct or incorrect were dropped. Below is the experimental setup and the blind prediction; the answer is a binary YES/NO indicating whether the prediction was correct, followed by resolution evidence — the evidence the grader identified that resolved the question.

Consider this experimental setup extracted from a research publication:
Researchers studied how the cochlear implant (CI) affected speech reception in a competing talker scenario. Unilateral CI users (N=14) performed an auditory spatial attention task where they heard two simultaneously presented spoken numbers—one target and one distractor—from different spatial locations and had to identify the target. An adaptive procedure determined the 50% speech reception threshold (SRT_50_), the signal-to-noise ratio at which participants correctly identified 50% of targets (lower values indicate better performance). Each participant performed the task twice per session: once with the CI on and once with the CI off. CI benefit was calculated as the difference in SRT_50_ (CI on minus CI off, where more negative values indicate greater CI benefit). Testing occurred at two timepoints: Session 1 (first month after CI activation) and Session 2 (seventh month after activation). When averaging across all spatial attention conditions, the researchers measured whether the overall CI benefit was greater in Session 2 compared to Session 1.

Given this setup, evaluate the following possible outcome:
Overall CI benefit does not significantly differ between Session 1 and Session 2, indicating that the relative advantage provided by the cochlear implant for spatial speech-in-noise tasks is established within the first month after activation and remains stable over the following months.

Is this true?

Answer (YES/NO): YES